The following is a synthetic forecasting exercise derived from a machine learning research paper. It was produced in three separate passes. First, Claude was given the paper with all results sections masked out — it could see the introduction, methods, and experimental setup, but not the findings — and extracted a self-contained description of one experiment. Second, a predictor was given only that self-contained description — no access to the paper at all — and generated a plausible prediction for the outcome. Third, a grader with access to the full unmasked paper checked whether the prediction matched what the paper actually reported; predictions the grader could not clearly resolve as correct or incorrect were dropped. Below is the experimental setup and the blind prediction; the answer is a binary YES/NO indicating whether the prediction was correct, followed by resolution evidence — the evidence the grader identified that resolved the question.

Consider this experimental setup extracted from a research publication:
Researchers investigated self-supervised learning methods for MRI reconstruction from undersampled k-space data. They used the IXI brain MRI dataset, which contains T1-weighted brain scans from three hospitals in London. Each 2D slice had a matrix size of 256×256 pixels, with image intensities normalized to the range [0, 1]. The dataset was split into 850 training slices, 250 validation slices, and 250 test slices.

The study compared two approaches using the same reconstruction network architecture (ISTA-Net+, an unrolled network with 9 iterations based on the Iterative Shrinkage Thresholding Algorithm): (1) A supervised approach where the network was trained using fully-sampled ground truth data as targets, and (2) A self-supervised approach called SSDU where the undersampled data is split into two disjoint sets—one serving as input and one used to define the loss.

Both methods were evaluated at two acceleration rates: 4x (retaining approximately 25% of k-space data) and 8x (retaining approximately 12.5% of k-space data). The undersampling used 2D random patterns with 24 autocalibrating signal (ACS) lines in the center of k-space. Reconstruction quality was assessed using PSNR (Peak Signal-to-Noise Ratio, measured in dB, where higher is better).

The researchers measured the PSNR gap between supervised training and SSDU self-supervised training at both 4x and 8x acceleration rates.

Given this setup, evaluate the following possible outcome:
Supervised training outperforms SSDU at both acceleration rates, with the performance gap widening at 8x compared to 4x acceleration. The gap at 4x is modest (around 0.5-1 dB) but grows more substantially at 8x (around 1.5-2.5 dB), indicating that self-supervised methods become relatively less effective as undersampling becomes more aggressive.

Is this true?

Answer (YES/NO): NO